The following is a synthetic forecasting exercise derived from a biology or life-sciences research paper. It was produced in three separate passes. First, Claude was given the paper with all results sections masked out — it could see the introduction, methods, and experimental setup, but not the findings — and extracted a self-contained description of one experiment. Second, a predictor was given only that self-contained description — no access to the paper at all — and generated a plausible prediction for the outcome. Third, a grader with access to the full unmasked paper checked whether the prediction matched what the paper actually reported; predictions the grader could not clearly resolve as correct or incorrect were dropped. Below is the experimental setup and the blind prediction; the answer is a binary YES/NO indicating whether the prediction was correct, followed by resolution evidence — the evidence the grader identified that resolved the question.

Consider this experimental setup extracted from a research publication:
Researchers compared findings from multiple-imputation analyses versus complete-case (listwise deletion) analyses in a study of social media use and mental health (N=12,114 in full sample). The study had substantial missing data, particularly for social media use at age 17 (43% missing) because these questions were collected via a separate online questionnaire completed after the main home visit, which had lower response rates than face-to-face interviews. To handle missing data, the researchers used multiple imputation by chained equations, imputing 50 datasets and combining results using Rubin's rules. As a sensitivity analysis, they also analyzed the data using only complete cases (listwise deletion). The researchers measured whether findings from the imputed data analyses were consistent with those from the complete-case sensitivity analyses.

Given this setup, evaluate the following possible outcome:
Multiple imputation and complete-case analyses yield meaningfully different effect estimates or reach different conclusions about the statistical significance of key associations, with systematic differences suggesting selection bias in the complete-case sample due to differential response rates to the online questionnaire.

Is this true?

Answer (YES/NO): NO